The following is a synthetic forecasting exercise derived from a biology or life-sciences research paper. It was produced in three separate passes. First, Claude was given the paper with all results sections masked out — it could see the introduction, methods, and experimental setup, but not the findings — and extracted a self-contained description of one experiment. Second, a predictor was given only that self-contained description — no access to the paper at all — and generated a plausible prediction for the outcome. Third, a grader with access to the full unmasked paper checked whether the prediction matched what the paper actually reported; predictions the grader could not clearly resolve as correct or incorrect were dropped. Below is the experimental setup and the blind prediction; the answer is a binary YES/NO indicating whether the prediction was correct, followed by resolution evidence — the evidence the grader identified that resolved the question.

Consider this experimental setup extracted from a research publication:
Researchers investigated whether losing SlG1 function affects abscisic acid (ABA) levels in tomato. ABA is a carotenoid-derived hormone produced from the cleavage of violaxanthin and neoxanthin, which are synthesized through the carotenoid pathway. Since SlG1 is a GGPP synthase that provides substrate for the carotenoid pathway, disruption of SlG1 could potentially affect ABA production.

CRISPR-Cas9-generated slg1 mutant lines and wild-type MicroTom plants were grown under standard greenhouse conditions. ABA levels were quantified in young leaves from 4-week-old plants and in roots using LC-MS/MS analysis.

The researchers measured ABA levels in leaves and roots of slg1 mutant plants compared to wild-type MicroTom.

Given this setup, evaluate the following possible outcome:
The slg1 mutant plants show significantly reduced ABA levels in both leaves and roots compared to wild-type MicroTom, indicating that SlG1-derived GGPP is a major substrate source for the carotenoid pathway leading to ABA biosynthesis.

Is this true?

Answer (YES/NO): NO